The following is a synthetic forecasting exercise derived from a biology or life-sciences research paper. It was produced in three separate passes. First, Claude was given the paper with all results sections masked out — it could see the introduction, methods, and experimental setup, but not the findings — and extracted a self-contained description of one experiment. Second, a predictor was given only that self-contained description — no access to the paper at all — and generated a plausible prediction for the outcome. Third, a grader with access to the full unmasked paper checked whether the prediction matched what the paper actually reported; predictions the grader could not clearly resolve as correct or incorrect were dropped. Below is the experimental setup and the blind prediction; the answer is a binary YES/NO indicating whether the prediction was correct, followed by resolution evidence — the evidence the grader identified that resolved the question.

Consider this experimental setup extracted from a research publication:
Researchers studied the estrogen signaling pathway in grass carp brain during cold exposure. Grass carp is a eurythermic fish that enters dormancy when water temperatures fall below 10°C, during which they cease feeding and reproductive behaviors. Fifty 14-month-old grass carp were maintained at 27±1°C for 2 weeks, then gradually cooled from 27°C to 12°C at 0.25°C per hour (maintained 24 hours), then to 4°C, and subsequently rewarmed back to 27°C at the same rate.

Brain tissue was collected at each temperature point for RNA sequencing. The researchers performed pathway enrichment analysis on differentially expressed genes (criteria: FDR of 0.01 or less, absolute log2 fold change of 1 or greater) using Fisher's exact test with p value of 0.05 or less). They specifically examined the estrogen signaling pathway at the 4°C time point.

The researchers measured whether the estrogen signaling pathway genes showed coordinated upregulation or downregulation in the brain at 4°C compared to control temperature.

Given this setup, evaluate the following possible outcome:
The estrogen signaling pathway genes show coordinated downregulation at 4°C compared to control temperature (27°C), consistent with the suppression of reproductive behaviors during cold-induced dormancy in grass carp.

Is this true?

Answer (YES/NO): YES